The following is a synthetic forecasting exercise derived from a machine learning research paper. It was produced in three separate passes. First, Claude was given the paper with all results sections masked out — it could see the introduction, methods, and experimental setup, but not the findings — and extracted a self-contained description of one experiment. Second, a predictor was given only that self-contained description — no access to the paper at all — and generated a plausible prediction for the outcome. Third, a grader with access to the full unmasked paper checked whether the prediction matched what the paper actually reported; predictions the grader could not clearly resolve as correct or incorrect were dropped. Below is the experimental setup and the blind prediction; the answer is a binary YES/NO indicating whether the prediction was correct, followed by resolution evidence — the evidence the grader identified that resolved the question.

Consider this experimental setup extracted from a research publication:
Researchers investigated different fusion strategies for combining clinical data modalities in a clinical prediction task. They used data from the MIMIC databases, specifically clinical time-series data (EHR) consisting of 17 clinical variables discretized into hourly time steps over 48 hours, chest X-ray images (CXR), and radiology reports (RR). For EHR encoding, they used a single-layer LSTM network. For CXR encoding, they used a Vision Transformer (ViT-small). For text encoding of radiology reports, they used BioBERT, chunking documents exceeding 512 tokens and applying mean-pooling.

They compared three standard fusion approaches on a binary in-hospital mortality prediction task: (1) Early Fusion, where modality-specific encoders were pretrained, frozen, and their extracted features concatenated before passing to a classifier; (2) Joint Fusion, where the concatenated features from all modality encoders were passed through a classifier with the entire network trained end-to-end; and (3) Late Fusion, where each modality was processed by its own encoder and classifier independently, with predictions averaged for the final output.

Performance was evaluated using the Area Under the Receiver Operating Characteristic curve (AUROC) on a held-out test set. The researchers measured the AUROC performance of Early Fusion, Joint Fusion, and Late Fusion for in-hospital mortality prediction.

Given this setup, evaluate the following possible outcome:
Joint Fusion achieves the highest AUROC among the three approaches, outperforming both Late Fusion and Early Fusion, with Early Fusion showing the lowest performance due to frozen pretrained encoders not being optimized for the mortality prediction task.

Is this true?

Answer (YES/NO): NO